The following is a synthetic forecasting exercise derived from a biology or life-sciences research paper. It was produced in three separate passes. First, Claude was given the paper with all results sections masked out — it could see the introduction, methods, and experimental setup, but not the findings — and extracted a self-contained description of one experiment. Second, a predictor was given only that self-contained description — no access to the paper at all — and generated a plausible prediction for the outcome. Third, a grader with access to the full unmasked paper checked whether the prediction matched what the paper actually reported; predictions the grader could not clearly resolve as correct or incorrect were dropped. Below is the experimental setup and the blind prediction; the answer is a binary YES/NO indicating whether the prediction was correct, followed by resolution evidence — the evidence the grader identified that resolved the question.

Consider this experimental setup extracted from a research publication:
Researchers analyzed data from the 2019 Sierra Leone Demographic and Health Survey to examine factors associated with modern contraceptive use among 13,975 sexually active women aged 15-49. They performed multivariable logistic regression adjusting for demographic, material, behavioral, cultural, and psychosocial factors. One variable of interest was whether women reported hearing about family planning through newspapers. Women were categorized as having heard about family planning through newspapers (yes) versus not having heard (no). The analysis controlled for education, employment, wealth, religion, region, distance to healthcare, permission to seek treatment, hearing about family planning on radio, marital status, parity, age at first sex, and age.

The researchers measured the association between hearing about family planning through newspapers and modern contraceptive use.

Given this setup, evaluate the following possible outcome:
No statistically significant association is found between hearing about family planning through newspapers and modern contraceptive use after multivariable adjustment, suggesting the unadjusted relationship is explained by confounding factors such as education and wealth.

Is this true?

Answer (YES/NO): NO